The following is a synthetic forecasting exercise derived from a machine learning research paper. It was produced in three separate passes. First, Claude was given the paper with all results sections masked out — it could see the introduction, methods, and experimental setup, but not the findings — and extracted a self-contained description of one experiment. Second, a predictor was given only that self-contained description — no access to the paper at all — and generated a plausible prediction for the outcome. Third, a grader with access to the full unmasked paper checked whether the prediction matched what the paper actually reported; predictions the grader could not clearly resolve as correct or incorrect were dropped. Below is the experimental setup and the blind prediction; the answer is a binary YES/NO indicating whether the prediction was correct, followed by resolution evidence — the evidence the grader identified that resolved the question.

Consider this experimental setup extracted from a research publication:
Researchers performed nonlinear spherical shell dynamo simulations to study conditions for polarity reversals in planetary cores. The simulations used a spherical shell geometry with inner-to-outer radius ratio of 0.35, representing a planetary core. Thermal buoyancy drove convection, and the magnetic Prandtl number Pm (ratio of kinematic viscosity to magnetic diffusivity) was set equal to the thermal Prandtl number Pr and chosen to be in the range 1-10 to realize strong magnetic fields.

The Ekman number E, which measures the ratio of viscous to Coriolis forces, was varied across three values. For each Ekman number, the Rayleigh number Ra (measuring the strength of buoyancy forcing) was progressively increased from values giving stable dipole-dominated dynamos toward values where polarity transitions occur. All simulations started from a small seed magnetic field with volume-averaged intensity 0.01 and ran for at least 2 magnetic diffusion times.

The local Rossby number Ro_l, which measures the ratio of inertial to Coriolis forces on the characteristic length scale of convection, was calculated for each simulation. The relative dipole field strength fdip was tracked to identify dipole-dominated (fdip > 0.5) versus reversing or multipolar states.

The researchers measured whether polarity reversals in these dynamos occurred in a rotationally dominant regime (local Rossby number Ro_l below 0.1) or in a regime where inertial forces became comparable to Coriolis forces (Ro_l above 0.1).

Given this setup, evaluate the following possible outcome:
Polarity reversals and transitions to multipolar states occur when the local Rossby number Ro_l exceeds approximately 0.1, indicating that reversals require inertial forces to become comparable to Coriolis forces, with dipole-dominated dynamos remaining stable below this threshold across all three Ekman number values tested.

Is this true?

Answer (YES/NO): NO